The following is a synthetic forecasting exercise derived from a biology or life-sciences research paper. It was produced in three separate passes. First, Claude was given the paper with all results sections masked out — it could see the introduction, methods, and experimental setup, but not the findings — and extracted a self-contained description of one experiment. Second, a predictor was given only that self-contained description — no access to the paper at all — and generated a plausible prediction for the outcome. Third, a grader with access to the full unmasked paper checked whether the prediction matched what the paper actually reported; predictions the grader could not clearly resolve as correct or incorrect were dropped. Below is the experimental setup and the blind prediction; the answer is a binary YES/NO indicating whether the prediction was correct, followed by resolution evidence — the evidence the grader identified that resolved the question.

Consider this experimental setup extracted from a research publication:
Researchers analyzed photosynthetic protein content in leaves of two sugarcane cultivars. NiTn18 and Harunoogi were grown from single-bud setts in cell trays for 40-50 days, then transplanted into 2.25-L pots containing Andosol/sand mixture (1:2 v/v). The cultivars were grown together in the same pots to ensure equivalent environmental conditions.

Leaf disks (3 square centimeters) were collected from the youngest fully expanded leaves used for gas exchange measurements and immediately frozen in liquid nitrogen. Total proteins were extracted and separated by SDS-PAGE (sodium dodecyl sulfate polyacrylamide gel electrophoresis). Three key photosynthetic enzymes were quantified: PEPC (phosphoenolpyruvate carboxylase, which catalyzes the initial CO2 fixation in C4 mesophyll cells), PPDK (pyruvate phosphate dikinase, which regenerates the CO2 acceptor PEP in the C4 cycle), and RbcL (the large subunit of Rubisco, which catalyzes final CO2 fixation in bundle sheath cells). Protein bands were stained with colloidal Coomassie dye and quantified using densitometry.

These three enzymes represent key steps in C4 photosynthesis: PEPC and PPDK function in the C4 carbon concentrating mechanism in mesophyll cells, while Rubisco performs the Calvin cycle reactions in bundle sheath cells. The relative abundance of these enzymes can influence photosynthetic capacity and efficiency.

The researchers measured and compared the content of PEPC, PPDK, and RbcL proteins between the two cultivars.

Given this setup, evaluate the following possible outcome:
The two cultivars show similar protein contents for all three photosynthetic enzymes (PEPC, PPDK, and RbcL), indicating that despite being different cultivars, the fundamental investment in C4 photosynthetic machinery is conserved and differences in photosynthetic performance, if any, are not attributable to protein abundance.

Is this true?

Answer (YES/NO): NO